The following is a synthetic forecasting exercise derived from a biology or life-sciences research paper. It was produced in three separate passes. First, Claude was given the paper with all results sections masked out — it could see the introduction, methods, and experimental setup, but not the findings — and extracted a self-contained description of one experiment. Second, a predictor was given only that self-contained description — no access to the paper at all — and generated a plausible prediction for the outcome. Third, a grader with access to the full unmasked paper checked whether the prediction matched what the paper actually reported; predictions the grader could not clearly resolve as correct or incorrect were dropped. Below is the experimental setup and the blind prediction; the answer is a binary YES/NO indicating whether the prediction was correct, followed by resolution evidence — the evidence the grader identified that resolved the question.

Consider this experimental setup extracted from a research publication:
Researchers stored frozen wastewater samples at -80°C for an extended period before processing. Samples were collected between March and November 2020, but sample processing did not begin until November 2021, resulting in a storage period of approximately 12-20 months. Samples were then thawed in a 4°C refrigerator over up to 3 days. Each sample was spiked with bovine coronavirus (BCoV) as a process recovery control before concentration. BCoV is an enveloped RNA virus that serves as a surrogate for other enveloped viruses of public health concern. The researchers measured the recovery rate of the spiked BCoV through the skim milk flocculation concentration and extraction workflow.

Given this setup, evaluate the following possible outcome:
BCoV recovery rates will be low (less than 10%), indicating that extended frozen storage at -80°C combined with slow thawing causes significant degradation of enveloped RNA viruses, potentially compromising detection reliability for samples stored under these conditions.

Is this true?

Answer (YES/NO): NO